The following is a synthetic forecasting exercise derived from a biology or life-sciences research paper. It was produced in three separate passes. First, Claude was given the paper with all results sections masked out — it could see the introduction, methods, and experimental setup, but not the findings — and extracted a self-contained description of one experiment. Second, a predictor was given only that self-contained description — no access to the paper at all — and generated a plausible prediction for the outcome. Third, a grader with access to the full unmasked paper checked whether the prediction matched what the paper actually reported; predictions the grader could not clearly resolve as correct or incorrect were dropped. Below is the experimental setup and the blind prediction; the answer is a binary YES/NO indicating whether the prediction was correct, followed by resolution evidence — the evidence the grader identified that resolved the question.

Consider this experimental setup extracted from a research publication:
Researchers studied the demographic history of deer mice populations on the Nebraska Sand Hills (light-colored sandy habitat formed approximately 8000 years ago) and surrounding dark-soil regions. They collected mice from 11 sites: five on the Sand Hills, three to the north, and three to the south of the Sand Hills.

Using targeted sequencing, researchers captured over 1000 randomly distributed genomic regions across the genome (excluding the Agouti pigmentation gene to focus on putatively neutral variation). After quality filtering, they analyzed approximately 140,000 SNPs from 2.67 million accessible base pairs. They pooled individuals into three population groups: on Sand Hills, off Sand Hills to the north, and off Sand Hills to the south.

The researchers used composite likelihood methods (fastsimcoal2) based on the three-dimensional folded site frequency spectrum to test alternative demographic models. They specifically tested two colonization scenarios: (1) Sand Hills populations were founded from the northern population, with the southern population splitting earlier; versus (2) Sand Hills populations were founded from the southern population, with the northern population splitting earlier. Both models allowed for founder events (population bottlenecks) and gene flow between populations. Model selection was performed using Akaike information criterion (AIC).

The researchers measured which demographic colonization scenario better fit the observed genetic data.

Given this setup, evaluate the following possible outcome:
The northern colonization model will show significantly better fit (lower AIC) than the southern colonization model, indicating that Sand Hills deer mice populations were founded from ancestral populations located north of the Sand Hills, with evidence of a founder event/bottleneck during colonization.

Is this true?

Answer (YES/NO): NO